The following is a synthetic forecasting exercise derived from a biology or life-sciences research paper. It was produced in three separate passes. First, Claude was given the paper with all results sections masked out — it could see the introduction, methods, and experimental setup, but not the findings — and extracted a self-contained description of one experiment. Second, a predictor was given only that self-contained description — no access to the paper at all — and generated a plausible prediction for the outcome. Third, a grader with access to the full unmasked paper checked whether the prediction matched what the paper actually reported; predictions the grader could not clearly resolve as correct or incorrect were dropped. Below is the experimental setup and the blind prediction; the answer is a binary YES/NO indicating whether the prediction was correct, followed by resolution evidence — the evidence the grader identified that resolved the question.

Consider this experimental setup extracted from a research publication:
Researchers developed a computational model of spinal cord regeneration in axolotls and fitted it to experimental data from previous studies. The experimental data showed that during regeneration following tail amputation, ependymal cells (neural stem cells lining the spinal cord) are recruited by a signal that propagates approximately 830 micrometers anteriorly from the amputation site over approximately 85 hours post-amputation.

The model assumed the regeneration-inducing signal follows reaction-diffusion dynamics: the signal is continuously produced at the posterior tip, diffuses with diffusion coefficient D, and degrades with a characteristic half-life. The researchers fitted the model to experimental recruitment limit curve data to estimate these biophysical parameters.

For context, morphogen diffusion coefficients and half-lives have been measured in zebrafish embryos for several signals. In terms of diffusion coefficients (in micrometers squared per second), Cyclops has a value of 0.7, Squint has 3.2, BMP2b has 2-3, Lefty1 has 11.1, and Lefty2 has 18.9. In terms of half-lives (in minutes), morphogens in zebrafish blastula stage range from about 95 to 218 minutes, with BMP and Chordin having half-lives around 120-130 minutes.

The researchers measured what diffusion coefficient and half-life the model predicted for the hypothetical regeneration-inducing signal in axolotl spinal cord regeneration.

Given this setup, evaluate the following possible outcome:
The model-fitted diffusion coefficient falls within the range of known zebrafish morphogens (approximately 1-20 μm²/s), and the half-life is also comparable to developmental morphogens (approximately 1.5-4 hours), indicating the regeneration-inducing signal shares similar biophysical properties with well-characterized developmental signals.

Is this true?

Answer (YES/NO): NO